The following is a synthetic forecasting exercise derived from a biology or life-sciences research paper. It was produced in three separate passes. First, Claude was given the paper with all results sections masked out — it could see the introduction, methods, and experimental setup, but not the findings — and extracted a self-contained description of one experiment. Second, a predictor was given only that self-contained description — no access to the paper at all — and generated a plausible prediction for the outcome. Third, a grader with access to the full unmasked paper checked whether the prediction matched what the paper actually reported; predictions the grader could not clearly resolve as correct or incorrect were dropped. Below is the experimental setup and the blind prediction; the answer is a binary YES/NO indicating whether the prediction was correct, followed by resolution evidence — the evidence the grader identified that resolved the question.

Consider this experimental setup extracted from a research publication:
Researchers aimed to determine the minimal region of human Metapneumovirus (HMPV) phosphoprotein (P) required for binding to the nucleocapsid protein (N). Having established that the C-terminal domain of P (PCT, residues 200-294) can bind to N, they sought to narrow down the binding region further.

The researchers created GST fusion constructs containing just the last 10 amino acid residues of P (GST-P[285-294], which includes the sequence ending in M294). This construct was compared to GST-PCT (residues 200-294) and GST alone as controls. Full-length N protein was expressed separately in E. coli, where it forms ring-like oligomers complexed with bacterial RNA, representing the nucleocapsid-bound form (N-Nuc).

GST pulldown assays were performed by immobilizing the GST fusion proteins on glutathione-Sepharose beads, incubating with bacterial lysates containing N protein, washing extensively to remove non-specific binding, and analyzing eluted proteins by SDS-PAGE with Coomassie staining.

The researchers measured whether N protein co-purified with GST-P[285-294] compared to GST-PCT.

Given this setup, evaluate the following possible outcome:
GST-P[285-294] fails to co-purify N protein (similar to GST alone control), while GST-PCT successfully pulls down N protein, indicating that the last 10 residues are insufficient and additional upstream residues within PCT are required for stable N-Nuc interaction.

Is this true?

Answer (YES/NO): NO